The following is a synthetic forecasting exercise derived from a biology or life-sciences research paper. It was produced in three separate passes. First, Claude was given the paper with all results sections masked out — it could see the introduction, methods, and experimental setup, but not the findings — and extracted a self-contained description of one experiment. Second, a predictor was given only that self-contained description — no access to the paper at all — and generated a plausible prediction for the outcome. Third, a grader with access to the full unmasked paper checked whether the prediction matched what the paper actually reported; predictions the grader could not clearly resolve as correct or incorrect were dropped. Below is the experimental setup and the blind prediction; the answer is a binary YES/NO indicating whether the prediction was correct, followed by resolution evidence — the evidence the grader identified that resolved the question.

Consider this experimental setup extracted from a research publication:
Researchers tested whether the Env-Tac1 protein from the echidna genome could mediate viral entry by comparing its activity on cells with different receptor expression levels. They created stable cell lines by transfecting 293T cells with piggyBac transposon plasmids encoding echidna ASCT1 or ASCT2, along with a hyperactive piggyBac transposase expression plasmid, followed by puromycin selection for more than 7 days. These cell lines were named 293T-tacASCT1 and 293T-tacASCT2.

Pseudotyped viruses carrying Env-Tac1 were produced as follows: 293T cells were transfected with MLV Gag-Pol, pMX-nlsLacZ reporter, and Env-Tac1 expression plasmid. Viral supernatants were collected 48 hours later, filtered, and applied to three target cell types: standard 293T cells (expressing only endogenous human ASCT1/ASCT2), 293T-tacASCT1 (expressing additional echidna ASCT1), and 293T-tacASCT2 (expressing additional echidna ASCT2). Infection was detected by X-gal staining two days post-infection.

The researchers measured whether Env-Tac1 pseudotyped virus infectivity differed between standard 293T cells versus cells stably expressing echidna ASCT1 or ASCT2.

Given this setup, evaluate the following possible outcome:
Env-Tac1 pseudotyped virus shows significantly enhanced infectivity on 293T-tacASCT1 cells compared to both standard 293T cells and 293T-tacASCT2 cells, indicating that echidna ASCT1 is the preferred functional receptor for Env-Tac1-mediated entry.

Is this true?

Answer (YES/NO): NO